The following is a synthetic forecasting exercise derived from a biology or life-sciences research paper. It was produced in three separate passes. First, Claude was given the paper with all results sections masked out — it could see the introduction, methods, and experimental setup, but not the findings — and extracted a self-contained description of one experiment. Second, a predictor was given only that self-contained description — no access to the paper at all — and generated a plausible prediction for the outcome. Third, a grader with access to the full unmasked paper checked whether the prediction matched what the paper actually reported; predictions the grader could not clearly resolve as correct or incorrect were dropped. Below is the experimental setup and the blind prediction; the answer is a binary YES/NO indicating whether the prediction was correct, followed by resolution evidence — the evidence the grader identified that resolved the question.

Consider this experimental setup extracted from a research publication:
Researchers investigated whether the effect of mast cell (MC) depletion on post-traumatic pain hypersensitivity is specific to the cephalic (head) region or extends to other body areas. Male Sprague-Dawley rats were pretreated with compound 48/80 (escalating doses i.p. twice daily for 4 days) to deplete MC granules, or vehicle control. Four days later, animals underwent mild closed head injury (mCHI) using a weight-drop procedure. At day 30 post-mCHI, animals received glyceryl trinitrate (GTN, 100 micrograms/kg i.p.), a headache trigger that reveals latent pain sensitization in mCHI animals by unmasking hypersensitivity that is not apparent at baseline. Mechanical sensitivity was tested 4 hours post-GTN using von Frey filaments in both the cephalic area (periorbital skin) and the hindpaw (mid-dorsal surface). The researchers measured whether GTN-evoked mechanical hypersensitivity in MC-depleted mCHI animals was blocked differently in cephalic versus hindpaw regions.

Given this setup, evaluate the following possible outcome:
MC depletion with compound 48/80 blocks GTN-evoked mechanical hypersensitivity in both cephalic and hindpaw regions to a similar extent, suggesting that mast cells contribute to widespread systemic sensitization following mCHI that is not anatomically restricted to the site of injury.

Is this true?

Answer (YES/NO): YES